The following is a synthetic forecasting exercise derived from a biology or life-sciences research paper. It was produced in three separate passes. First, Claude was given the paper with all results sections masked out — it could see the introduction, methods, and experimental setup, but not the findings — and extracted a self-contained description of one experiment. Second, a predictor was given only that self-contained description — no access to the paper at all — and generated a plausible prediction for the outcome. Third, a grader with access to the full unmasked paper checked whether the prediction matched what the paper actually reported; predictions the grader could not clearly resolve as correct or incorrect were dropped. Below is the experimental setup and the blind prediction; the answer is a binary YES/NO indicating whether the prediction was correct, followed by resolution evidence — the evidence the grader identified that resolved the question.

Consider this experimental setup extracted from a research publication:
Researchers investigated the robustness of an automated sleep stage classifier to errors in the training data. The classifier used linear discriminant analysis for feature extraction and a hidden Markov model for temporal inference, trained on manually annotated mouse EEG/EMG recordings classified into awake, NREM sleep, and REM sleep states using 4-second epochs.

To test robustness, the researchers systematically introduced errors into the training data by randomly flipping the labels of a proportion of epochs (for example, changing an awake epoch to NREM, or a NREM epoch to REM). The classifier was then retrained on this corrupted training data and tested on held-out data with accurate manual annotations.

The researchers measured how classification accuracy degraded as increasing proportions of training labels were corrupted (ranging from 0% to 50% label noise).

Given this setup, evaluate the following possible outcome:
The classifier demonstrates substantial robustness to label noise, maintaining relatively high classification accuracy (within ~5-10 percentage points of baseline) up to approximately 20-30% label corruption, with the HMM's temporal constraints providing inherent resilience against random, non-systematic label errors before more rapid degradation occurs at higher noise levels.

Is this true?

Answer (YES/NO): NO